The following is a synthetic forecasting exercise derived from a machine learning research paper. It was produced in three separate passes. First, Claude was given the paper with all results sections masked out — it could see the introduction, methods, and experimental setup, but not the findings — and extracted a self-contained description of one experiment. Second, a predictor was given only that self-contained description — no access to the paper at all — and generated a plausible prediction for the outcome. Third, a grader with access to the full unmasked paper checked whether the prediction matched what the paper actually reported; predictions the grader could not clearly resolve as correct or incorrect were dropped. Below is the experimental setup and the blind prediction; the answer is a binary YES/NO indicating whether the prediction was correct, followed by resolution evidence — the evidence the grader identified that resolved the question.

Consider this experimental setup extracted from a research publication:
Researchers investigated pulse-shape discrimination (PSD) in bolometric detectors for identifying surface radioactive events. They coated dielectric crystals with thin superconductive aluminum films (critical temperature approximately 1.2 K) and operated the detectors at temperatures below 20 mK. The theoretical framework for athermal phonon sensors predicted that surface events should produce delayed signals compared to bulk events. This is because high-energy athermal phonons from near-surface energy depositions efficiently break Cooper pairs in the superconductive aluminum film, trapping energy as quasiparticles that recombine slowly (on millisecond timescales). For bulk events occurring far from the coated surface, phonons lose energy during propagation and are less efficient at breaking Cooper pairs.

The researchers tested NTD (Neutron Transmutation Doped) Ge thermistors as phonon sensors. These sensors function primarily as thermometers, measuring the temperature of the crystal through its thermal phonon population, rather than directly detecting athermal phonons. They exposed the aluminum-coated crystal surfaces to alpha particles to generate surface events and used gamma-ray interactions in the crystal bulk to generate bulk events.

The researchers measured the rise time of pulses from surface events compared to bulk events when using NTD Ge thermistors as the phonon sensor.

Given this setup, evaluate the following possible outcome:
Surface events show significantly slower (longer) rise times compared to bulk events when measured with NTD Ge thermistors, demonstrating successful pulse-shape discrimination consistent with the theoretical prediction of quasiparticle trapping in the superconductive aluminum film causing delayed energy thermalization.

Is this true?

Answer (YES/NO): NO